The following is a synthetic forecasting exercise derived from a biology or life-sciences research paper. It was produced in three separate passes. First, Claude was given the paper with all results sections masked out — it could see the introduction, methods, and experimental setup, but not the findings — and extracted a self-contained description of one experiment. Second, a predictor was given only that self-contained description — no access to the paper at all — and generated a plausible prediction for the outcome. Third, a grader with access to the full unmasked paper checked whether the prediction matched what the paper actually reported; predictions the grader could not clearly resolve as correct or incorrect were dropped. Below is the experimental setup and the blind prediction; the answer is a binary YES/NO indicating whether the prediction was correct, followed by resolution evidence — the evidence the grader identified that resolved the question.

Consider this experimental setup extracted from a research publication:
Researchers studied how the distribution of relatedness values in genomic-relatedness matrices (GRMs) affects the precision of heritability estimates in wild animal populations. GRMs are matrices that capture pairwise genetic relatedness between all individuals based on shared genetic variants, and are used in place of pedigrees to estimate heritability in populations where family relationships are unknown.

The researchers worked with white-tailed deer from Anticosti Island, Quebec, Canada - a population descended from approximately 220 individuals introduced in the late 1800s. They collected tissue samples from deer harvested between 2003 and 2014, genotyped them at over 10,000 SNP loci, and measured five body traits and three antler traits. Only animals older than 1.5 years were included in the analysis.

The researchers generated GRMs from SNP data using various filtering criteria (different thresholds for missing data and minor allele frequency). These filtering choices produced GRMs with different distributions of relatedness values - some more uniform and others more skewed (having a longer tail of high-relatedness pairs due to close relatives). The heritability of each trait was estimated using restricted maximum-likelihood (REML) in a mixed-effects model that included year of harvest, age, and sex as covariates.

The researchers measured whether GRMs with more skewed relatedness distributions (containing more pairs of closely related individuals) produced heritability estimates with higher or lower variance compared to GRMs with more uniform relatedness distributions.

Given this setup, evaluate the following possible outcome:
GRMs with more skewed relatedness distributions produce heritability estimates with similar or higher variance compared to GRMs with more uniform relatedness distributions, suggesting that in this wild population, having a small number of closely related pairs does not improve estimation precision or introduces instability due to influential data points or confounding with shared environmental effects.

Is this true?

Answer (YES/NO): NO